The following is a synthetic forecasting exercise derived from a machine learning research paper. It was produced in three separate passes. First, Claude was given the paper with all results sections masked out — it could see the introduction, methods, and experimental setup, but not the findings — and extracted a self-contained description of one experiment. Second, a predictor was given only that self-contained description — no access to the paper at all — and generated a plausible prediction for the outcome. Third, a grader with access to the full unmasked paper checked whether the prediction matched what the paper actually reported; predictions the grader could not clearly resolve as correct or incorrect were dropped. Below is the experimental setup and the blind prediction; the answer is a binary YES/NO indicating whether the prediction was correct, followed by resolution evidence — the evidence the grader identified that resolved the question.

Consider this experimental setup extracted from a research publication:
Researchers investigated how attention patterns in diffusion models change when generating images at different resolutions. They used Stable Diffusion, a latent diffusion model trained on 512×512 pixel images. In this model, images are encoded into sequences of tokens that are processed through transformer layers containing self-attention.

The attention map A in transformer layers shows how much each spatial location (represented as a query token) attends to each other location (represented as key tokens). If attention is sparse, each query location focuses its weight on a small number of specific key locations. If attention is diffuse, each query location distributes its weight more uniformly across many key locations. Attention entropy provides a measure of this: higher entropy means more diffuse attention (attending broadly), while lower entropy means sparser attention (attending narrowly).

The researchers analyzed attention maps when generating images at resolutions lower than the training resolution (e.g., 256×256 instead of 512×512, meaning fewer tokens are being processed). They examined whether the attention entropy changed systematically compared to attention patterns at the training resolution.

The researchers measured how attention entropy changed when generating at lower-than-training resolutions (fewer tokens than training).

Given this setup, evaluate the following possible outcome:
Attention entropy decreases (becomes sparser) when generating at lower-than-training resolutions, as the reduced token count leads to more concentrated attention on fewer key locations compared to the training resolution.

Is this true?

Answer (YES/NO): YES